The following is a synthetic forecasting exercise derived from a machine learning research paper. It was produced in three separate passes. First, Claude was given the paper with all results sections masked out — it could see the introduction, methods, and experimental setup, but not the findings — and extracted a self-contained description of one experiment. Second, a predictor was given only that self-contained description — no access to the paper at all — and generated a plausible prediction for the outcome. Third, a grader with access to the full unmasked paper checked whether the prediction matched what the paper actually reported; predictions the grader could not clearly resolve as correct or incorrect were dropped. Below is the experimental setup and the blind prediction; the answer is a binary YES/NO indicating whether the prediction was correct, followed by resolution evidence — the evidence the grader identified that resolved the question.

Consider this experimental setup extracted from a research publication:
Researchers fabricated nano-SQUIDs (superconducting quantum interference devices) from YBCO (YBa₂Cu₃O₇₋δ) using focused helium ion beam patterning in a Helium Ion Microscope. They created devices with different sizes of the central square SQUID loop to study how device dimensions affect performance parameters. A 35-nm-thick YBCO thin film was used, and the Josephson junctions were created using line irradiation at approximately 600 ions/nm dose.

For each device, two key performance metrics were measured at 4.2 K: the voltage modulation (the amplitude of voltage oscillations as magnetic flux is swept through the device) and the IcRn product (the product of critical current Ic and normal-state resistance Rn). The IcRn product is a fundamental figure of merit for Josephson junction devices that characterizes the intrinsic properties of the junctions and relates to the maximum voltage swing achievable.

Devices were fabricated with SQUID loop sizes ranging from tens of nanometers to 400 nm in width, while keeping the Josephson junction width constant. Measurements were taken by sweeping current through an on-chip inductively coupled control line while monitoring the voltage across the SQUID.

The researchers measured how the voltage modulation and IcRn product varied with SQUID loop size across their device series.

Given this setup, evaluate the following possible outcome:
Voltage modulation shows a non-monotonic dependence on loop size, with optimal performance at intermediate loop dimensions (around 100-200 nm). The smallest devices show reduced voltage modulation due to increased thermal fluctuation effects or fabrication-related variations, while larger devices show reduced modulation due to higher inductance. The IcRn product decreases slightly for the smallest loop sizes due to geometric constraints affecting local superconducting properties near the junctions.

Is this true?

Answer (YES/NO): NO